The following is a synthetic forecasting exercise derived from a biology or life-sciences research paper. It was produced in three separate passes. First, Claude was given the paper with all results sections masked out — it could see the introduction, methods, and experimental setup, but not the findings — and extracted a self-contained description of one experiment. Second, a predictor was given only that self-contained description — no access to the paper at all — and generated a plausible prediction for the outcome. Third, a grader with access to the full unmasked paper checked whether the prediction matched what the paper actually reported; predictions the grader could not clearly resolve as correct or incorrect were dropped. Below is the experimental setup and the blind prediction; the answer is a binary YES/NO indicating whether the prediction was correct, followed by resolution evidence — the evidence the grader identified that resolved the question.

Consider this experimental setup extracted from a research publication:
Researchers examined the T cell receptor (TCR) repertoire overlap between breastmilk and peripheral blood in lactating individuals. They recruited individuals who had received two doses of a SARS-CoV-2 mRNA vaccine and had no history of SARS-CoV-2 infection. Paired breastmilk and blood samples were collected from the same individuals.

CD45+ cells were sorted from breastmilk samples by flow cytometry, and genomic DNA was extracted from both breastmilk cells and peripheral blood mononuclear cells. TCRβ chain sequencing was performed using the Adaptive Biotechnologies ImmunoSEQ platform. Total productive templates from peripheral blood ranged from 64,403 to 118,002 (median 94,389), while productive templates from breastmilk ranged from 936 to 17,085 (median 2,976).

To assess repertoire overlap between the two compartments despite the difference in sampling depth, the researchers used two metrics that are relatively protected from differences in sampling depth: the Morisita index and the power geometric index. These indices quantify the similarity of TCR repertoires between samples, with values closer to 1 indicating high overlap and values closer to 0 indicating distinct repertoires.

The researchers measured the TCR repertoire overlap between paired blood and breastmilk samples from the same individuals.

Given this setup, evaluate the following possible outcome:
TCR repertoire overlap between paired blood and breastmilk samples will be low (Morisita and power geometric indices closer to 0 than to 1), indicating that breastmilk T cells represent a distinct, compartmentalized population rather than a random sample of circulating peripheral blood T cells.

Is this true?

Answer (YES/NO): YES